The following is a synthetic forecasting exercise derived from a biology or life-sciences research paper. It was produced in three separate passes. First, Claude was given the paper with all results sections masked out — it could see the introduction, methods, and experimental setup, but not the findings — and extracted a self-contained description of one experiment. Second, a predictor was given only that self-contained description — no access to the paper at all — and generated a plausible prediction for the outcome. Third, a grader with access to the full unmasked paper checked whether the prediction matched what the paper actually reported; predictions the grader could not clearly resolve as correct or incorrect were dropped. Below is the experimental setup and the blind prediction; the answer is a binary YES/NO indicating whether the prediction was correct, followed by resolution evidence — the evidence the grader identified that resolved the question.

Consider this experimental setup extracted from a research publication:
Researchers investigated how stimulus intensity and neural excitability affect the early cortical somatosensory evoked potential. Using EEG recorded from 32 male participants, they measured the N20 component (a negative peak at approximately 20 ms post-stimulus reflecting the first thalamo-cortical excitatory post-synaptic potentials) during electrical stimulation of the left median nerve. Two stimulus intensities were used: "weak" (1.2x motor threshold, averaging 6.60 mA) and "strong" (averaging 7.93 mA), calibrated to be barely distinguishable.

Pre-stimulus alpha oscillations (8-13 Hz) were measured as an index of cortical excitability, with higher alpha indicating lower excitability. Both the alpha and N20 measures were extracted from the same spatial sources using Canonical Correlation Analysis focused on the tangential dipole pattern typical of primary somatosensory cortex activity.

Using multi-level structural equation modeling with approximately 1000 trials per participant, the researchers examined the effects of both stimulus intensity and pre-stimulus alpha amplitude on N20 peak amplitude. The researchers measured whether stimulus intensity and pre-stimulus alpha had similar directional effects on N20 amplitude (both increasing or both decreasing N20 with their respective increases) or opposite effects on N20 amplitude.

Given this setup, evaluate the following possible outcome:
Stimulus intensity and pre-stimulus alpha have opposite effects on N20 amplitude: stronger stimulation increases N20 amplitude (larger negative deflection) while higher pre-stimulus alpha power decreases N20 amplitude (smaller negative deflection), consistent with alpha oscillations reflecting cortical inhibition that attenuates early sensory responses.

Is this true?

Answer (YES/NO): NO